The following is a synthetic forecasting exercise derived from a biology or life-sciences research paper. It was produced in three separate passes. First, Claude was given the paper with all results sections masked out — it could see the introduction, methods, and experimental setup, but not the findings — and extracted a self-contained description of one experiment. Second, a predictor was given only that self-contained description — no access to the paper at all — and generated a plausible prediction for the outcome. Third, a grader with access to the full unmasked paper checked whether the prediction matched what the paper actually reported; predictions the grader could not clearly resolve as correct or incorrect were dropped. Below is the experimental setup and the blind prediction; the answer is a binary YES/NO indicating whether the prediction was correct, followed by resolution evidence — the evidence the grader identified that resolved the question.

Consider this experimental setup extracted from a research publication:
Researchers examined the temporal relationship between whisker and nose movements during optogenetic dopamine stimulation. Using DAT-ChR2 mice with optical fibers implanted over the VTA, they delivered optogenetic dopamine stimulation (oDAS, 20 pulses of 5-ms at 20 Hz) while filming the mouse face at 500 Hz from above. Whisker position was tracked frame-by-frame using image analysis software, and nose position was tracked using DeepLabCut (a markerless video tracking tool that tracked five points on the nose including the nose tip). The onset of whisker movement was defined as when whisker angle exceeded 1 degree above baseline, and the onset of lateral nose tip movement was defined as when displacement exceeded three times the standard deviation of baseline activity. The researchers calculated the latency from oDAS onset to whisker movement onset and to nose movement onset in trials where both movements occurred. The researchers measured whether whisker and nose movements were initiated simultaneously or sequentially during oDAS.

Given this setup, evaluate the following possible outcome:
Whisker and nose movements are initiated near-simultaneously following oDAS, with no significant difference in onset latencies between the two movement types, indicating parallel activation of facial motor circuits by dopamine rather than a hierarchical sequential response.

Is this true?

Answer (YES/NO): YES